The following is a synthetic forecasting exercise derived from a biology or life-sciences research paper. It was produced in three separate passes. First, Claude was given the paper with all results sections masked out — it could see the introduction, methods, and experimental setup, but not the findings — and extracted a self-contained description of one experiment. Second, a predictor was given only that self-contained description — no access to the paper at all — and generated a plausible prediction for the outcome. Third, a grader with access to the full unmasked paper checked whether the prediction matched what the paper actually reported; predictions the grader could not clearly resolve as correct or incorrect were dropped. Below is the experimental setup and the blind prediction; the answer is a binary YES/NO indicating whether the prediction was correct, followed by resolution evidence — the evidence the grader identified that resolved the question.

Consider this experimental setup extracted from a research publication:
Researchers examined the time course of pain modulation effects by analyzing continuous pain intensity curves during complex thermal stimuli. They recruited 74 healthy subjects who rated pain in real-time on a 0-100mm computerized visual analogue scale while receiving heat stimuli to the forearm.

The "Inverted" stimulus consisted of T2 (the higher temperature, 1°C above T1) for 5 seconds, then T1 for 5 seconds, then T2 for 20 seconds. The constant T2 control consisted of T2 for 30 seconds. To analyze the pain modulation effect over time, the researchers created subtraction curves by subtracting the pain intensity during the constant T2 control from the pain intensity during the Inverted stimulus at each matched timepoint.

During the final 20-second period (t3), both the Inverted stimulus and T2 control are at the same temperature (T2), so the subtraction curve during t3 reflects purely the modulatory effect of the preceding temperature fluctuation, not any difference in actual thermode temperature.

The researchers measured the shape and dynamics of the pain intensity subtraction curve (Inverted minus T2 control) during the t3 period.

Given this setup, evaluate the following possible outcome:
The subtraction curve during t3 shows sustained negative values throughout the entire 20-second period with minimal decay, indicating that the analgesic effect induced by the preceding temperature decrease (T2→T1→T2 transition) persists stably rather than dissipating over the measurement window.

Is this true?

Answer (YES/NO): NO